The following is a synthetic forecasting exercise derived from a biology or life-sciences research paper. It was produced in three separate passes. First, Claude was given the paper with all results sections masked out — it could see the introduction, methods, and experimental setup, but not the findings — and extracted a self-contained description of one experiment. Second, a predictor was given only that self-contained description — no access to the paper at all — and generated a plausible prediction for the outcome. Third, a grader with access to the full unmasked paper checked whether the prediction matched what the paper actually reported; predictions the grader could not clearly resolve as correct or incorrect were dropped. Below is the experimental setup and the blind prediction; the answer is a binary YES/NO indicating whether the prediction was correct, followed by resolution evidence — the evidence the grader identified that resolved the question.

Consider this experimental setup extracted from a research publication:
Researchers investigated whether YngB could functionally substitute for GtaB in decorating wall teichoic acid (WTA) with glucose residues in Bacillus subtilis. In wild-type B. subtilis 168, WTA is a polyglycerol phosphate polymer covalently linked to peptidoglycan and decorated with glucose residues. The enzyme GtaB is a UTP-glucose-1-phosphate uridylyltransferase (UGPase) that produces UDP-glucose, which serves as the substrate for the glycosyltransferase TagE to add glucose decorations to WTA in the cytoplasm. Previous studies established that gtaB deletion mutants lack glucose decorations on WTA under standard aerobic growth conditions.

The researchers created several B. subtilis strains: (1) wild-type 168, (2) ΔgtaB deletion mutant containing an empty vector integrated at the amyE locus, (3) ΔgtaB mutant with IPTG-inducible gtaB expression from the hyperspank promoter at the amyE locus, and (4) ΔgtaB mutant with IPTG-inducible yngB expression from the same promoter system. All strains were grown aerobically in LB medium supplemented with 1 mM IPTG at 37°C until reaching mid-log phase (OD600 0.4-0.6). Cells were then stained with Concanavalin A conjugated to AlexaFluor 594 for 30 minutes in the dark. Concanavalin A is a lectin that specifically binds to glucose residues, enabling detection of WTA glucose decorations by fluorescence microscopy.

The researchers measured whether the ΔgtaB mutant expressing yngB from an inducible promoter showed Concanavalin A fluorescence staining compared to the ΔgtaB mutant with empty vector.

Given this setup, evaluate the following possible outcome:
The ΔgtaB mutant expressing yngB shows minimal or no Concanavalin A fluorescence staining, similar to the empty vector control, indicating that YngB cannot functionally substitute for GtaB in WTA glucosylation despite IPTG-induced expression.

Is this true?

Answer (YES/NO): NO